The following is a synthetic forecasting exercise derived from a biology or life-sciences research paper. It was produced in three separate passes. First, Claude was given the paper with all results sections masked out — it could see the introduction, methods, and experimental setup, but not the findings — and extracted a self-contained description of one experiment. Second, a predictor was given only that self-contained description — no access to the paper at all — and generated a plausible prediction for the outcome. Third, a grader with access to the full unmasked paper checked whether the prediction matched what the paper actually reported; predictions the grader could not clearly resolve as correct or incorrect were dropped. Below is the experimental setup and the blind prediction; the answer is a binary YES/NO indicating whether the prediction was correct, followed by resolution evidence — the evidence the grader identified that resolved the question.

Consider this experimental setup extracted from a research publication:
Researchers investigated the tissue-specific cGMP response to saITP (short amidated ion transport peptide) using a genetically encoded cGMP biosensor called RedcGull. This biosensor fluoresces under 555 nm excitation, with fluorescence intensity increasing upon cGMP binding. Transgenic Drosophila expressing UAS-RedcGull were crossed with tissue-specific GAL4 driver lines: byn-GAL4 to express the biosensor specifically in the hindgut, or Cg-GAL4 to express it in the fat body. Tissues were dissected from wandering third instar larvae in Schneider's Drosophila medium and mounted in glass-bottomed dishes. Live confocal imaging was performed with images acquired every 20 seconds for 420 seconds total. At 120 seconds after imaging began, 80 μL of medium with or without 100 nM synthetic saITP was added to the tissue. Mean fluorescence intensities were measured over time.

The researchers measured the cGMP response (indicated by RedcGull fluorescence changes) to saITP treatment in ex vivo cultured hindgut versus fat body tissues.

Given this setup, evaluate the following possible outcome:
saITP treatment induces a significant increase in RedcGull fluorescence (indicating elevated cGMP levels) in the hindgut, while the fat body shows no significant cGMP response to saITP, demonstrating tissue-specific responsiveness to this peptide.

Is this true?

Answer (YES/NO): YES